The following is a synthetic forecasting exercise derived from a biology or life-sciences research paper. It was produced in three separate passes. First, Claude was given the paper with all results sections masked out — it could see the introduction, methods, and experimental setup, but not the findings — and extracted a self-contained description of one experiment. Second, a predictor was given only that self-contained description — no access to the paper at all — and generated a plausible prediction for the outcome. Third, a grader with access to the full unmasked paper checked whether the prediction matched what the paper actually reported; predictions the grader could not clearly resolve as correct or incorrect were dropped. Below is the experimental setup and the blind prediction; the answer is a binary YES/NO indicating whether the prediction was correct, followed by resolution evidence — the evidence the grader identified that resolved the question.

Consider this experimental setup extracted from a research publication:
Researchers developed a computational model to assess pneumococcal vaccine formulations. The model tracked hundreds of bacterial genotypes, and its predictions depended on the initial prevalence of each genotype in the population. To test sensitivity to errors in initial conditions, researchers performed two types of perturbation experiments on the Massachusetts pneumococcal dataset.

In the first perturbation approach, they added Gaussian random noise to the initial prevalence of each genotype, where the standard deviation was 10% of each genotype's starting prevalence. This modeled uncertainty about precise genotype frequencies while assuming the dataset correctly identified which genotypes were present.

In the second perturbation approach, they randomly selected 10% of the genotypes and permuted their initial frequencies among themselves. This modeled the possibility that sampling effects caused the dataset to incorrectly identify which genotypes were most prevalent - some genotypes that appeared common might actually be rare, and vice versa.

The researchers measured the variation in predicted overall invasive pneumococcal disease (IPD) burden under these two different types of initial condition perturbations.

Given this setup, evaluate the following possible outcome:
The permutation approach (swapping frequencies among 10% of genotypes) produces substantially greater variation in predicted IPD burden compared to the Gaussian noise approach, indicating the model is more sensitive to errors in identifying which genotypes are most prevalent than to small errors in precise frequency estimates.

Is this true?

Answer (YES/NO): YES